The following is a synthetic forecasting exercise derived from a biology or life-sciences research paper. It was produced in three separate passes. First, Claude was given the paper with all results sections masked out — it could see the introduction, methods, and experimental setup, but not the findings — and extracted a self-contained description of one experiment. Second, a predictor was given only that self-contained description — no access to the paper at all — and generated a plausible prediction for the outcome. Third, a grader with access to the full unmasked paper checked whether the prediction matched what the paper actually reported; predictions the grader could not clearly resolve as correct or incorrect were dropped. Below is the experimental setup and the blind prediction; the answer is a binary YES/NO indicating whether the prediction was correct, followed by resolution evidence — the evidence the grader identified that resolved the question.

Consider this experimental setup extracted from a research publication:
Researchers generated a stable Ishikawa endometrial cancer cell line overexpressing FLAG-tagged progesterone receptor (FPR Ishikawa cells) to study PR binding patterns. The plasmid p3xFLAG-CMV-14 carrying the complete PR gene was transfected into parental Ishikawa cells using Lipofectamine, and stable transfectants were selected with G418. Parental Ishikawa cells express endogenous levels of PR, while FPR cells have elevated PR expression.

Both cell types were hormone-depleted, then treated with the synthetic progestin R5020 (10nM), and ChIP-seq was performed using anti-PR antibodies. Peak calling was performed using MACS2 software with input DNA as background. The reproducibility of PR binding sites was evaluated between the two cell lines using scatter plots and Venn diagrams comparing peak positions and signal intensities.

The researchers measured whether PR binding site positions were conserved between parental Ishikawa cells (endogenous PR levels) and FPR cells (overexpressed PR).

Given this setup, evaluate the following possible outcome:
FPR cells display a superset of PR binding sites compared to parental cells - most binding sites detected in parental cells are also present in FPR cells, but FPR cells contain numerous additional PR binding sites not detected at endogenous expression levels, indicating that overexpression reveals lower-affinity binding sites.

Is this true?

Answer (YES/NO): YES